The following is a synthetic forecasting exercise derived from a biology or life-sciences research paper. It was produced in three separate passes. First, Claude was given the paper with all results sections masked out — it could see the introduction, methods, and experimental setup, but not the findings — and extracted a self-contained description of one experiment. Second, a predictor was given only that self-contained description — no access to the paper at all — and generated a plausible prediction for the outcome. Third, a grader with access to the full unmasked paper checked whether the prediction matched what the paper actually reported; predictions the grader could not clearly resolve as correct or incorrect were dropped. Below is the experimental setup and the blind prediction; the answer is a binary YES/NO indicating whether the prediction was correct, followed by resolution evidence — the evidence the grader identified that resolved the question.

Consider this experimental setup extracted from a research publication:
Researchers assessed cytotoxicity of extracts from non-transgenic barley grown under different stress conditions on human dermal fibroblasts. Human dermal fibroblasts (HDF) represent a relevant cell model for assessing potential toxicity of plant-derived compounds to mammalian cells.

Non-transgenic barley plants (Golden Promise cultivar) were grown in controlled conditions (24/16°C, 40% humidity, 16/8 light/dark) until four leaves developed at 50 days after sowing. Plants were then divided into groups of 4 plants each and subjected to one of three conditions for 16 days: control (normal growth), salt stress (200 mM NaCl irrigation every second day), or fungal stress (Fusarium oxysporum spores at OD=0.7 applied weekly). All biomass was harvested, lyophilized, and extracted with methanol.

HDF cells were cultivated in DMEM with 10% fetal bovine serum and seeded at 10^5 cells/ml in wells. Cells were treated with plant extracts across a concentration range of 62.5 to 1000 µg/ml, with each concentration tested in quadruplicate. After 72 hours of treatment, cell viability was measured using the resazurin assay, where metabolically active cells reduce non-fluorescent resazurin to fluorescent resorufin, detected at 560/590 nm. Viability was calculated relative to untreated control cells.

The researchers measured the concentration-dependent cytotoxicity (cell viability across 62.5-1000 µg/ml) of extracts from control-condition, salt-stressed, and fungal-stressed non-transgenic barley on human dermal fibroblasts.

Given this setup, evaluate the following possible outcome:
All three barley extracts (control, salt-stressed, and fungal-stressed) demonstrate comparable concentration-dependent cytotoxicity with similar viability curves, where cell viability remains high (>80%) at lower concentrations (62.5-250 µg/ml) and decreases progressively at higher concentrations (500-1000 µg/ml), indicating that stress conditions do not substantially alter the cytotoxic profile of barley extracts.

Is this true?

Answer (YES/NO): NO